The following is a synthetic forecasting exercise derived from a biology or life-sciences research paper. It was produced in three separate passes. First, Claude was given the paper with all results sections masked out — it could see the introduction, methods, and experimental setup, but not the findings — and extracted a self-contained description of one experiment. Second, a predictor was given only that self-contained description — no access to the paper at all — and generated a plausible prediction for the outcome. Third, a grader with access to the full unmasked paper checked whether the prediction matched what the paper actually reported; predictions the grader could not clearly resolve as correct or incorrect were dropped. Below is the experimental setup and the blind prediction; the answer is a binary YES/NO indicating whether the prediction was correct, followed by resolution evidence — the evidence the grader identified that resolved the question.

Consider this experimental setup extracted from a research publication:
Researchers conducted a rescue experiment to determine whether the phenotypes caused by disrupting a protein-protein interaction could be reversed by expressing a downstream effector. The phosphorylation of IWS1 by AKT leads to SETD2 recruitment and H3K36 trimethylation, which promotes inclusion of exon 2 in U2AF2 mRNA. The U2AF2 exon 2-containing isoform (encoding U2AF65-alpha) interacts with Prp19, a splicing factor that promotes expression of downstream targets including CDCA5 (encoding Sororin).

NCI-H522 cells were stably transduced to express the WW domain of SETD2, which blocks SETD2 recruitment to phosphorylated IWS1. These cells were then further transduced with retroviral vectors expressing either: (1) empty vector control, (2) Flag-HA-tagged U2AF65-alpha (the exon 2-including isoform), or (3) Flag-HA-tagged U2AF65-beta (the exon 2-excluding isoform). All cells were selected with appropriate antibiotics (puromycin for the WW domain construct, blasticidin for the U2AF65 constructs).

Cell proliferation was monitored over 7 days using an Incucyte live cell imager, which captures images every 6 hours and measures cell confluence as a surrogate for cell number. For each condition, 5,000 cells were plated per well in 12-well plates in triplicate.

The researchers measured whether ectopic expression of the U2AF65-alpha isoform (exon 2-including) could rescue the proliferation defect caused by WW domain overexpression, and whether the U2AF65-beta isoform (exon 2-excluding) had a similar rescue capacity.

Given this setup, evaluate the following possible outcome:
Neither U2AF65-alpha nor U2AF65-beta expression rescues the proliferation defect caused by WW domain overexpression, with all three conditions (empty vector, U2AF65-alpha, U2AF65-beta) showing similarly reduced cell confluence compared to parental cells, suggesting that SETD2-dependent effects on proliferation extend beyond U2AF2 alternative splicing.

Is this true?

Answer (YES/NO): NO